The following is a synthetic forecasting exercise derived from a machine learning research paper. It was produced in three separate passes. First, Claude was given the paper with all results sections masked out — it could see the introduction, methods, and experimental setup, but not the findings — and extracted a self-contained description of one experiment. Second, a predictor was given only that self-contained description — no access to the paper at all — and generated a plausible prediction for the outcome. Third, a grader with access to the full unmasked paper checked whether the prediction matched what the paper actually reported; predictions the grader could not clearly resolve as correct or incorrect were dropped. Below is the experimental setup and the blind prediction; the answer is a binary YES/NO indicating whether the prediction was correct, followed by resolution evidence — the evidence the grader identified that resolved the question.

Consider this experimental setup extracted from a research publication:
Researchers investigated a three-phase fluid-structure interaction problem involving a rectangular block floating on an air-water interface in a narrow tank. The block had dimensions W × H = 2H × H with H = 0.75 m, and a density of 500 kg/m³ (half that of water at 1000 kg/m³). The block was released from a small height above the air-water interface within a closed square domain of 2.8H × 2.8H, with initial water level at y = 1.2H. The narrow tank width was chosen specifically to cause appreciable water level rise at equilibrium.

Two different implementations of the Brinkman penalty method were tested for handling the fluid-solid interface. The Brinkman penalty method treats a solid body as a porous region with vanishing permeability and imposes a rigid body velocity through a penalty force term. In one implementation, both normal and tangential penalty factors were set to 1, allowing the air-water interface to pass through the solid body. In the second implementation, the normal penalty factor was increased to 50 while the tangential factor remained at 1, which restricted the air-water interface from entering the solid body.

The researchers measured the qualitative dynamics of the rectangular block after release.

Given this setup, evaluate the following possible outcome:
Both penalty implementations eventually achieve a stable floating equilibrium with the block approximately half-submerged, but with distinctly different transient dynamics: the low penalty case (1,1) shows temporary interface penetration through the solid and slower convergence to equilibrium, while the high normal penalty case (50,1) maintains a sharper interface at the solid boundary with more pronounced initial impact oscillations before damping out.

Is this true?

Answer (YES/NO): NO